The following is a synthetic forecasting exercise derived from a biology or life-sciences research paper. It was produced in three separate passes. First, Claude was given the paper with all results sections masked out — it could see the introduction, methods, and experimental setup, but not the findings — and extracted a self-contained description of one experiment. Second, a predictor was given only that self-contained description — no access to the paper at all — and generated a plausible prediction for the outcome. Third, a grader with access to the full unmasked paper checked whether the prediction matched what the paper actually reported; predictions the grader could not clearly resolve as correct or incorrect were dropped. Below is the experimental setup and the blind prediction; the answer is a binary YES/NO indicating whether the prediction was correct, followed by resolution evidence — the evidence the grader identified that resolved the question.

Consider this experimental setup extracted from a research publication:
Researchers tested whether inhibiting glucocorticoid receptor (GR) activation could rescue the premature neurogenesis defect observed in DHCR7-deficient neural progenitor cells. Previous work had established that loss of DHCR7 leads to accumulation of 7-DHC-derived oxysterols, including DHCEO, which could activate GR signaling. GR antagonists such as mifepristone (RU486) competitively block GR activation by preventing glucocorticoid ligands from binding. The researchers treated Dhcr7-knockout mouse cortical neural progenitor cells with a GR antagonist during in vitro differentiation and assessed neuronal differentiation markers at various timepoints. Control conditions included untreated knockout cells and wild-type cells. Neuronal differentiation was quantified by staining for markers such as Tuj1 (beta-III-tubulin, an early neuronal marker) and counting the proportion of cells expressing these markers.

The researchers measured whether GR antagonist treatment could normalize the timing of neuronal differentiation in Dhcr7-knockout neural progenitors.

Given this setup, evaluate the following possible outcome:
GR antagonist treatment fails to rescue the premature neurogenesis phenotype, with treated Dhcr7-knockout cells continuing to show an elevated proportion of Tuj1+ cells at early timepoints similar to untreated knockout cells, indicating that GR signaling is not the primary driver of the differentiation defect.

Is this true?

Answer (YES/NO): NO